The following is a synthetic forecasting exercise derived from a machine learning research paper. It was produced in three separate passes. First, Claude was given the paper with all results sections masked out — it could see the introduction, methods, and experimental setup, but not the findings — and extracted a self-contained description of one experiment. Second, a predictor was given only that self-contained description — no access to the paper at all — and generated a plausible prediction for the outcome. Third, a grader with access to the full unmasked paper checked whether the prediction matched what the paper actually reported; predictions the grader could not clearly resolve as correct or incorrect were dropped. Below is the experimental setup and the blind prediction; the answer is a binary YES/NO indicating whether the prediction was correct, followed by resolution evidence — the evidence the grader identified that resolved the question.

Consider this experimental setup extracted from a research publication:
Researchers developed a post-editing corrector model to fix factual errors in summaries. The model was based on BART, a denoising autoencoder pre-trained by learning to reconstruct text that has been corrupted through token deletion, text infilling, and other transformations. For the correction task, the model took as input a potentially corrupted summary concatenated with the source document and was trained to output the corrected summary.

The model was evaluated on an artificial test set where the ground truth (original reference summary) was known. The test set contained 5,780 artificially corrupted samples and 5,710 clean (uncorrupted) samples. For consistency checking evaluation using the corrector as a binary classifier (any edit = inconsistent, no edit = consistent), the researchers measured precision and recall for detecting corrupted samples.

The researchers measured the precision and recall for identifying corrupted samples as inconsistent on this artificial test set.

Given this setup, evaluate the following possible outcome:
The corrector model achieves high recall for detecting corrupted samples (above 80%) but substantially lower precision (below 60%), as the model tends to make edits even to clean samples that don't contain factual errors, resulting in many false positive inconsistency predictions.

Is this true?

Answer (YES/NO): NO